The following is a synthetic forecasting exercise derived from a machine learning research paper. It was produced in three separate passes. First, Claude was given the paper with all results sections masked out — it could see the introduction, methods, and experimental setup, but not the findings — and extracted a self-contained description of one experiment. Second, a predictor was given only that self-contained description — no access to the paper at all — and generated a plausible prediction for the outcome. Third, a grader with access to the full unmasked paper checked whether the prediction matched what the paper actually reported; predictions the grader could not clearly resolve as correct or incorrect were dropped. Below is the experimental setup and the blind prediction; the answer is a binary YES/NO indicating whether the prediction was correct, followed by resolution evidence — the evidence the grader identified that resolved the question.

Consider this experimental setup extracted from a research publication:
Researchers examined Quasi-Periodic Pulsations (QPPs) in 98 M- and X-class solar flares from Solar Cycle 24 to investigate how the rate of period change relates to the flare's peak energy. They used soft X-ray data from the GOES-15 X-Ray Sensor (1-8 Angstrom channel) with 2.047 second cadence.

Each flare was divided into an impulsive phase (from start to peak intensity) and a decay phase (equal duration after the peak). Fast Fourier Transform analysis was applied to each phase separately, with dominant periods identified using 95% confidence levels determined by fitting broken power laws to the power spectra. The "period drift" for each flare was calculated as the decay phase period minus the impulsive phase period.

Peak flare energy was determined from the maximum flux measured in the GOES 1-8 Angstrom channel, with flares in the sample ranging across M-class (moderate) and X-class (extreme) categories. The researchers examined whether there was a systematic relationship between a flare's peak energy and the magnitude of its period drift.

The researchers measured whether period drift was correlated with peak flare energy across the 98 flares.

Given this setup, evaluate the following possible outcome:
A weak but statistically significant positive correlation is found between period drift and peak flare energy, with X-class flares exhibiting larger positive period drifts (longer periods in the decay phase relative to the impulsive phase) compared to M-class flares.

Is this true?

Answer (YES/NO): NO